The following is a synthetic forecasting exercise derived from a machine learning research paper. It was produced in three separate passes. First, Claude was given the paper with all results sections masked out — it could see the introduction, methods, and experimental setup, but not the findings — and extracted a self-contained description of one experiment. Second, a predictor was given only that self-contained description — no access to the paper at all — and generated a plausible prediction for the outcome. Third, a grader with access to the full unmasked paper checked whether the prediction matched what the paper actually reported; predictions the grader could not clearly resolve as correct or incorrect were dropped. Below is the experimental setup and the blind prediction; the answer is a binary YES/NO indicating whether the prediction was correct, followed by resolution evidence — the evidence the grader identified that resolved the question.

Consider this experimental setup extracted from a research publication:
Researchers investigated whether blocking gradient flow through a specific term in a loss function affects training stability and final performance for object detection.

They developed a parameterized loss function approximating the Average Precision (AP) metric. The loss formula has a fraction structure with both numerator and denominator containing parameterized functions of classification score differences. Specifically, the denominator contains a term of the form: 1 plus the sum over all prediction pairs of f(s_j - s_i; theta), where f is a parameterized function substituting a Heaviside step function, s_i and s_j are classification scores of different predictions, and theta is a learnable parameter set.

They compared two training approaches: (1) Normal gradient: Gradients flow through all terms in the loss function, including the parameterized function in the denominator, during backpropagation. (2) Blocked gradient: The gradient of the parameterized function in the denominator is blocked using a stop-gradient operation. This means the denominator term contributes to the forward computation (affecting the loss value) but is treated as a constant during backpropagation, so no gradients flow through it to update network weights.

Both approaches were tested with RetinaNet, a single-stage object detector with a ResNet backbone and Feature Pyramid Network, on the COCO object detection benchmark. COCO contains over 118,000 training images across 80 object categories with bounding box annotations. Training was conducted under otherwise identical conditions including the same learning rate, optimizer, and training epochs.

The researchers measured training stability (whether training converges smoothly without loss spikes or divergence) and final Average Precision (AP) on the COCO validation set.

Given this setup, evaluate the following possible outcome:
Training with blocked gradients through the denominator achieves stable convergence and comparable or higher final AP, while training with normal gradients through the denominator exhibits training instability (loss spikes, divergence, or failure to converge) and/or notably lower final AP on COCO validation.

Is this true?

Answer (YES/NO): YES